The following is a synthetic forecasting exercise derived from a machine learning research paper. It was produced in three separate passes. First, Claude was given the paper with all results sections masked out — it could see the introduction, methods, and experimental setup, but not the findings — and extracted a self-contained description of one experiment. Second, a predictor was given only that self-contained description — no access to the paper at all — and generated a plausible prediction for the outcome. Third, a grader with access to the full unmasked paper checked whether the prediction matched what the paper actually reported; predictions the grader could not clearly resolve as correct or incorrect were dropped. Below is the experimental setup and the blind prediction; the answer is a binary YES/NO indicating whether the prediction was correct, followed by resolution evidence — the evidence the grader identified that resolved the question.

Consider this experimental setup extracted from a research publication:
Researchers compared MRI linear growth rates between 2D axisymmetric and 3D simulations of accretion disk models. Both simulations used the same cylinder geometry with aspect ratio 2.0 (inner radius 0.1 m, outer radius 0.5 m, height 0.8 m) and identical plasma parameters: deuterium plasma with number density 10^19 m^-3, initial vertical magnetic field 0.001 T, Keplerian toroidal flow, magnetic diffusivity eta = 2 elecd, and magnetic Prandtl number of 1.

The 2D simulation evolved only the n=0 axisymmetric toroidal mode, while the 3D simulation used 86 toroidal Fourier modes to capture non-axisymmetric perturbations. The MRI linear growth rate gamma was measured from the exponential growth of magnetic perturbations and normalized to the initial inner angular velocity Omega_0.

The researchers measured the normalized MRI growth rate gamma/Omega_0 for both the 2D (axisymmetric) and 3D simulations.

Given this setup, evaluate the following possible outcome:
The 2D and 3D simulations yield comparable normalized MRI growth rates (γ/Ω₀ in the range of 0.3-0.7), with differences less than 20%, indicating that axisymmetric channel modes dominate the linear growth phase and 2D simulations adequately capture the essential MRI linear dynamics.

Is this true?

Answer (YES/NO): NO